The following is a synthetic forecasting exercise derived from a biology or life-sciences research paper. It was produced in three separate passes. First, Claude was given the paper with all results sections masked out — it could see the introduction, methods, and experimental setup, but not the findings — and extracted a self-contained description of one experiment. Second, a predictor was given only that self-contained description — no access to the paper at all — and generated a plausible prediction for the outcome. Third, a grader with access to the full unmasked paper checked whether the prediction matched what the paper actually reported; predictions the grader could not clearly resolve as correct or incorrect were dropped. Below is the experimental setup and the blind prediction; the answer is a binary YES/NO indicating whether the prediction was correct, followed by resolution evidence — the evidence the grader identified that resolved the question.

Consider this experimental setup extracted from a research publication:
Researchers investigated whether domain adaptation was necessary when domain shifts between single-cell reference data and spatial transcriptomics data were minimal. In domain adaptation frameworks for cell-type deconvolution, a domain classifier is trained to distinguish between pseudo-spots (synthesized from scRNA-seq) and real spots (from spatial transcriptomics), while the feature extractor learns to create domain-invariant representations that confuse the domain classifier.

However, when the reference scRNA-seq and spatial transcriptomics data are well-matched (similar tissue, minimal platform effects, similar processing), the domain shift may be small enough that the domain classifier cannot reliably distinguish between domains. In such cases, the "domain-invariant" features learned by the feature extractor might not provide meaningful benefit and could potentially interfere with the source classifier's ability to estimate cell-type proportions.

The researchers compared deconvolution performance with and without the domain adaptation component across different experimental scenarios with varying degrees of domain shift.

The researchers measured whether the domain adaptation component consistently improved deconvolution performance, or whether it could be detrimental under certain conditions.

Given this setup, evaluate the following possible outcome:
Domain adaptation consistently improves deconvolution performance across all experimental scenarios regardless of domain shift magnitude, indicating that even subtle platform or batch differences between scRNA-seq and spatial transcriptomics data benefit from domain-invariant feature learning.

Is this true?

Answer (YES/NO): NO